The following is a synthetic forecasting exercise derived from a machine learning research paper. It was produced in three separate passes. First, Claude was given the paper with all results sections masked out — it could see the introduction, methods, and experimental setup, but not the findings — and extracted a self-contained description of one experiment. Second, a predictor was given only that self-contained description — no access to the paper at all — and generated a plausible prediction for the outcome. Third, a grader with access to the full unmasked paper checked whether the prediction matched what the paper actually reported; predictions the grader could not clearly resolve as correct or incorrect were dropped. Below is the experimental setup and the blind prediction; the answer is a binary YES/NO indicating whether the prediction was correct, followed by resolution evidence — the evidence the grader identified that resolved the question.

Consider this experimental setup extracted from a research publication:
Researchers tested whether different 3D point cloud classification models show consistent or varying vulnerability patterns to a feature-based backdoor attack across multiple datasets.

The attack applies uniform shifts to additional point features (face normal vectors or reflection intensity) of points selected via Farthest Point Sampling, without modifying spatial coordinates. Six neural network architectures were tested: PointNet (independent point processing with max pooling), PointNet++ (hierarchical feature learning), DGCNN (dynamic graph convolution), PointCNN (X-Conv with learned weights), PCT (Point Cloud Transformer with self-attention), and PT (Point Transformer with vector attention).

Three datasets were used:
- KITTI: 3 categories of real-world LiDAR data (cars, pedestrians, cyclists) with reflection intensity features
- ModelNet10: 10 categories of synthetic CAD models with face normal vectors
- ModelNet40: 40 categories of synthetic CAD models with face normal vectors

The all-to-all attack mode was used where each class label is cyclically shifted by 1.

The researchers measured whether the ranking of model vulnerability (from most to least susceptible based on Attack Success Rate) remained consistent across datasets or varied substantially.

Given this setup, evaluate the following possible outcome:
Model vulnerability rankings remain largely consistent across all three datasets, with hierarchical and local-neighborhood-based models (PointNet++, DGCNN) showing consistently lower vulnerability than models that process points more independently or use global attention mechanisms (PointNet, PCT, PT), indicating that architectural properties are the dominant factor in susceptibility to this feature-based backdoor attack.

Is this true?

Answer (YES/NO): NO